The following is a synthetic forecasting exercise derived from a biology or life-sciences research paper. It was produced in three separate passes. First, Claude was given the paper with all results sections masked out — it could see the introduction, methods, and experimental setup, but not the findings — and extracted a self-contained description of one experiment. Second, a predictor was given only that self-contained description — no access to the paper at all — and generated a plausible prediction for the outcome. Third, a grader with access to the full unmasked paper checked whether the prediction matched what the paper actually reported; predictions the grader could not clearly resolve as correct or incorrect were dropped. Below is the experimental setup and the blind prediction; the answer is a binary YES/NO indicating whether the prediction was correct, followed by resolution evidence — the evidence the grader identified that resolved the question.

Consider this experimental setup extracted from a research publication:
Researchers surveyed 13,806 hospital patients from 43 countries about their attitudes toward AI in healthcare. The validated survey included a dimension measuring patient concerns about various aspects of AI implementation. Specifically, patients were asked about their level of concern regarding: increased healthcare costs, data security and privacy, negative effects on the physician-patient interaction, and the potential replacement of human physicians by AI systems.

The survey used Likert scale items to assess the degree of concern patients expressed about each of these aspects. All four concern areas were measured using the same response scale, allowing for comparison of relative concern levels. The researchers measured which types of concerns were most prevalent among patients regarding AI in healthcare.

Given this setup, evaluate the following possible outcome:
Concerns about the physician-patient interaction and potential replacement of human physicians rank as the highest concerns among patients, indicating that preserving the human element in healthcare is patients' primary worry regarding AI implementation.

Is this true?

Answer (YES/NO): YES